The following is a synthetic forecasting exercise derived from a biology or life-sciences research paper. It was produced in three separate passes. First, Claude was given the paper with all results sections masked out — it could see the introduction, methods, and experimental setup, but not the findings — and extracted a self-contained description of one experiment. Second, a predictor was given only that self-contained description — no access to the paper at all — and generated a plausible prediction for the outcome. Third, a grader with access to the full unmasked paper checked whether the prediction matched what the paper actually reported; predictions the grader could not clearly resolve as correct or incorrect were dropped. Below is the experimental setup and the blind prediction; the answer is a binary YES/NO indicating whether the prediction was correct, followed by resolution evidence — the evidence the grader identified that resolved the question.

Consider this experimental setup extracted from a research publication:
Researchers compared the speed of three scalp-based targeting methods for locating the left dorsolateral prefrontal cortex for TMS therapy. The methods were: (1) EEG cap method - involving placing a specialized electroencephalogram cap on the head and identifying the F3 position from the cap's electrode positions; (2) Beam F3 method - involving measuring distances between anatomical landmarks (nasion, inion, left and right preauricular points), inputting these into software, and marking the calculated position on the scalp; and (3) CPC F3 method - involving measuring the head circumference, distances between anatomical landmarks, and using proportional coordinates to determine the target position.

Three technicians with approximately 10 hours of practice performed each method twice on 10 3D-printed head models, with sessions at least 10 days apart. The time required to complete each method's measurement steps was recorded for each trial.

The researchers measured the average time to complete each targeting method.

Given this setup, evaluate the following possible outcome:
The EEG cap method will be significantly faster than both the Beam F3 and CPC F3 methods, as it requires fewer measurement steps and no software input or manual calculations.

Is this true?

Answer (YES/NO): YES